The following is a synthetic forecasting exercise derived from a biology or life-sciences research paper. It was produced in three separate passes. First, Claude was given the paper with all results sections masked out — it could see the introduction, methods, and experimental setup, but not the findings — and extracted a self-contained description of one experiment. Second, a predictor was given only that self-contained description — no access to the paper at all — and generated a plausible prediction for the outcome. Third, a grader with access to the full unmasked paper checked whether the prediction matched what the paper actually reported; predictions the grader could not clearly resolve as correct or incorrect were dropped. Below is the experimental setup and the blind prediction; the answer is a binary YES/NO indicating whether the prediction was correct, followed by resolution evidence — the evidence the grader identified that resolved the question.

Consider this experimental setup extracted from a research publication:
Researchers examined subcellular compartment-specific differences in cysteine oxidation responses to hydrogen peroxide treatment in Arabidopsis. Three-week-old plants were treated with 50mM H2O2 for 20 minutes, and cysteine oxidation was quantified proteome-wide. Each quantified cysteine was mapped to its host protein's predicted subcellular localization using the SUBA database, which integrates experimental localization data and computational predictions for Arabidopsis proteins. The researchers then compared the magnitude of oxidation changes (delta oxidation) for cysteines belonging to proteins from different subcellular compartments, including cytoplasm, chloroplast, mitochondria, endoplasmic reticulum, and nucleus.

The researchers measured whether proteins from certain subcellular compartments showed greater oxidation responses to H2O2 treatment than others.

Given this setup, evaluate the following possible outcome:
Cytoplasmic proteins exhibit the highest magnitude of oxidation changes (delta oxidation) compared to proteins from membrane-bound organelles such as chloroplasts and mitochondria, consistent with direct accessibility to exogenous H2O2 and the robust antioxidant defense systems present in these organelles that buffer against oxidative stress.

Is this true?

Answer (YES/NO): NO